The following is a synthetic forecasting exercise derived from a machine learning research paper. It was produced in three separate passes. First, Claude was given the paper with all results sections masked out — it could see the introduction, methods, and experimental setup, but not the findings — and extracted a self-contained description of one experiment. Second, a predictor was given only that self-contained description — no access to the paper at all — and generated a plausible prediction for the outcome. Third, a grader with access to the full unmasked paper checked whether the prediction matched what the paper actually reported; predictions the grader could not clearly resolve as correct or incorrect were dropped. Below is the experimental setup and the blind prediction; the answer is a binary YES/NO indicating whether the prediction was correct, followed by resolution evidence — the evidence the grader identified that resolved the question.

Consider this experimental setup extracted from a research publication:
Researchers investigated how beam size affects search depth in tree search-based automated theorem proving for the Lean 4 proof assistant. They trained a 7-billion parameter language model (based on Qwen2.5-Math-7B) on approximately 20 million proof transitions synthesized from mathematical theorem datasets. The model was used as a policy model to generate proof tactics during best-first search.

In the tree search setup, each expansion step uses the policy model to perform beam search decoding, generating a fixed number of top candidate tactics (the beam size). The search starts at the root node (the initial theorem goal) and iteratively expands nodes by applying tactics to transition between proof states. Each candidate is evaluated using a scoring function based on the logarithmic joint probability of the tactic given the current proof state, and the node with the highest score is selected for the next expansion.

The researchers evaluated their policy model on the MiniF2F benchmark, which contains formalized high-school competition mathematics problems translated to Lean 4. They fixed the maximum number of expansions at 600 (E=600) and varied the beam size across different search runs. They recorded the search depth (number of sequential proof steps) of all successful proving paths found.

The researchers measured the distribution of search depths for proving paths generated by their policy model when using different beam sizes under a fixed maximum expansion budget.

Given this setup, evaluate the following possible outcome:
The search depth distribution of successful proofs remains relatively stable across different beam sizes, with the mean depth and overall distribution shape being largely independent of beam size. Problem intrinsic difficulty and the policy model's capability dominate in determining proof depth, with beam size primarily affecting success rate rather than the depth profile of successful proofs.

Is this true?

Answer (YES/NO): NO